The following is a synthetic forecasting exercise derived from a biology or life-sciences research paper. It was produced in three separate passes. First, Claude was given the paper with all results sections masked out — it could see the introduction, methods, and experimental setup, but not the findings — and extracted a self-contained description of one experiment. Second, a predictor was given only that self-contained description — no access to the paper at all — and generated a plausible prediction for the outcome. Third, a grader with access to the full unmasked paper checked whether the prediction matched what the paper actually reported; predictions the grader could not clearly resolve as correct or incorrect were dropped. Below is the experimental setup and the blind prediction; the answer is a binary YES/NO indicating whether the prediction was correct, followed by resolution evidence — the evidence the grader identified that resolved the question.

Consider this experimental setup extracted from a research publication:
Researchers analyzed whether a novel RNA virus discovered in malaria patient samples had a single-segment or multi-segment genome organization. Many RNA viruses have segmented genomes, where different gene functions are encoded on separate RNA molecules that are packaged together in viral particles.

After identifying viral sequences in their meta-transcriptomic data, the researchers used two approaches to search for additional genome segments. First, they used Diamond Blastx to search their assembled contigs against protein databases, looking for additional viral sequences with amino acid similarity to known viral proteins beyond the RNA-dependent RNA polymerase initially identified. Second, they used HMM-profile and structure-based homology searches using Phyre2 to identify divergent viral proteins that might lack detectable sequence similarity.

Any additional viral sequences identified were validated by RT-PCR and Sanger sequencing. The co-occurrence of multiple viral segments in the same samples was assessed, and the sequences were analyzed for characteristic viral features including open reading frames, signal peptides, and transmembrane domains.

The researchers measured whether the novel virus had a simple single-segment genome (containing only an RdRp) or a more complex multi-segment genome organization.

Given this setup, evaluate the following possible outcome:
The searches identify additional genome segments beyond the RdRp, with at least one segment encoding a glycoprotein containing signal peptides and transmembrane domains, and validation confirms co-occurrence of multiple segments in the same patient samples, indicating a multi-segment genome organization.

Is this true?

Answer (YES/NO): NO